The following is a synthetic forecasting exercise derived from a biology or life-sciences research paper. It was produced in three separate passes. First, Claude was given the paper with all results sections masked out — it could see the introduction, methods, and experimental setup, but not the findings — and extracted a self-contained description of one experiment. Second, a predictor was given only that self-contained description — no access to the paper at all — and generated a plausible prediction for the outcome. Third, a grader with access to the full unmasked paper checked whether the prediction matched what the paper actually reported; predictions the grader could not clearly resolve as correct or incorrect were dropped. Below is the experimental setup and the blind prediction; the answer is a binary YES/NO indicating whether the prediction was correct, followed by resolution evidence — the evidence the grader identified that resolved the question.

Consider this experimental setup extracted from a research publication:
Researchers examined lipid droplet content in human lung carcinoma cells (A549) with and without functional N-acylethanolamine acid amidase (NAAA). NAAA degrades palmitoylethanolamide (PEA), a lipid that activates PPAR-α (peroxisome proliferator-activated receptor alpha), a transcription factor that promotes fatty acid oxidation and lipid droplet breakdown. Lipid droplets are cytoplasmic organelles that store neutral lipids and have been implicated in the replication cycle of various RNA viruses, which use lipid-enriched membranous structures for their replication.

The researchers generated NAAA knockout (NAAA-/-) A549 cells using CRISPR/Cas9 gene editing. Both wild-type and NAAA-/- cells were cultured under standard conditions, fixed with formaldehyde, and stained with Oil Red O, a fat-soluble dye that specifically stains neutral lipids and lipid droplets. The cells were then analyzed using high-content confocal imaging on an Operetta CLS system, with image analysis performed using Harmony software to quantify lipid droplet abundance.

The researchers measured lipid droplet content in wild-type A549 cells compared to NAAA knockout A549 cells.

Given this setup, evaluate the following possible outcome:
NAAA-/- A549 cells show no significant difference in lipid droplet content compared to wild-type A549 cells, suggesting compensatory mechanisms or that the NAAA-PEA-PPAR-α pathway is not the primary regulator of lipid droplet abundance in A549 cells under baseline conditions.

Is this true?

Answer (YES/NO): NO